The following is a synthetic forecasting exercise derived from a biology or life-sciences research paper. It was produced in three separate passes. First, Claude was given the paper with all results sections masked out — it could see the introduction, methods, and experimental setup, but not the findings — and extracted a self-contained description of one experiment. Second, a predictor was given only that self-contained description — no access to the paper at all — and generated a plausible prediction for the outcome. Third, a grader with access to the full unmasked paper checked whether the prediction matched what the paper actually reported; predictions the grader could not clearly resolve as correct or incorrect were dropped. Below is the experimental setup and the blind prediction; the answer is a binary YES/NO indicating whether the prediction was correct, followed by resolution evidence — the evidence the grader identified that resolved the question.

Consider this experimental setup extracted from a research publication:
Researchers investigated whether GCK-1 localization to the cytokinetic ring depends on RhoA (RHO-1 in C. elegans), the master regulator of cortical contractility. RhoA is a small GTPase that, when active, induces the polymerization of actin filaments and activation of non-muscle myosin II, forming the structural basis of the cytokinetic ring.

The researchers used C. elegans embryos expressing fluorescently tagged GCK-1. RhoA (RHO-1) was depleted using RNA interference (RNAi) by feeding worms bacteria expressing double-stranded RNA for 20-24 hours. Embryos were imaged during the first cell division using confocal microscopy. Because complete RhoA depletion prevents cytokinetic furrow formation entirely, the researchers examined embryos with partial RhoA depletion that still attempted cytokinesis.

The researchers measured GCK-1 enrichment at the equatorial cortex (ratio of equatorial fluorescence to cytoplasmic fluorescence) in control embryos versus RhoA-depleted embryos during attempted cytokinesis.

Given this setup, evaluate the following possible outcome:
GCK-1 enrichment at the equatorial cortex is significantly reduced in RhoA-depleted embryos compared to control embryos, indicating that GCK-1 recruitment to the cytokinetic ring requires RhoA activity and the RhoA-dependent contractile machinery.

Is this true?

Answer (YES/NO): YES